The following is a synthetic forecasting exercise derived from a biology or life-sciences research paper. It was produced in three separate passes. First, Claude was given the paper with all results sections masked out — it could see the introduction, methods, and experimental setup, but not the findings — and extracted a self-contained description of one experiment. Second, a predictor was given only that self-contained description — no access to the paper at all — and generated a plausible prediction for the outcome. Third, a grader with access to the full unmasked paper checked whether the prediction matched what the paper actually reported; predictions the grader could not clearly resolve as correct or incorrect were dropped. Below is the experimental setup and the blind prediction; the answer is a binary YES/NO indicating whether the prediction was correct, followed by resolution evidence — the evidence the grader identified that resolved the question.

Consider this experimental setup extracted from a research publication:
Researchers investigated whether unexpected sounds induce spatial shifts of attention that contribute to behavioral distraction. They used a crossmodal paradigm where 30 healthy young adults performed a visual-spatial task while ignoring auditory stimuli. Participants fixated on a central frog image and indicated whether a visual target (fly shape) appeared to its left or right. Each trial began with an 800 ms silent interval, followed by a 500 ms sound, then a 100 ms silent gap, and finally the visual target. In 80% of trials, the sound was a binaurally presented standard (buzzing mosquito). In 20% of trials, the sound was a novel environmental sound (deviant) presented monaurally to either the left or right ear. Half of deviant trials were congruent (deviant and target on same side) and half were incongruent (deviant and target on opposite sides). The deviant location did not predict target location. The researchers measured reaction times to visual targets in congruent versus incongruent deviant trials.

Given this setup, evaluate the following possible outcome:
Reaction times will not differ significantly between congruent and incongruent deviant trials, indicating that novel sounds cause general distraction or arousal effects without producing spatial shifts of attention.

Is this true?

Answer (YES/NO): NO